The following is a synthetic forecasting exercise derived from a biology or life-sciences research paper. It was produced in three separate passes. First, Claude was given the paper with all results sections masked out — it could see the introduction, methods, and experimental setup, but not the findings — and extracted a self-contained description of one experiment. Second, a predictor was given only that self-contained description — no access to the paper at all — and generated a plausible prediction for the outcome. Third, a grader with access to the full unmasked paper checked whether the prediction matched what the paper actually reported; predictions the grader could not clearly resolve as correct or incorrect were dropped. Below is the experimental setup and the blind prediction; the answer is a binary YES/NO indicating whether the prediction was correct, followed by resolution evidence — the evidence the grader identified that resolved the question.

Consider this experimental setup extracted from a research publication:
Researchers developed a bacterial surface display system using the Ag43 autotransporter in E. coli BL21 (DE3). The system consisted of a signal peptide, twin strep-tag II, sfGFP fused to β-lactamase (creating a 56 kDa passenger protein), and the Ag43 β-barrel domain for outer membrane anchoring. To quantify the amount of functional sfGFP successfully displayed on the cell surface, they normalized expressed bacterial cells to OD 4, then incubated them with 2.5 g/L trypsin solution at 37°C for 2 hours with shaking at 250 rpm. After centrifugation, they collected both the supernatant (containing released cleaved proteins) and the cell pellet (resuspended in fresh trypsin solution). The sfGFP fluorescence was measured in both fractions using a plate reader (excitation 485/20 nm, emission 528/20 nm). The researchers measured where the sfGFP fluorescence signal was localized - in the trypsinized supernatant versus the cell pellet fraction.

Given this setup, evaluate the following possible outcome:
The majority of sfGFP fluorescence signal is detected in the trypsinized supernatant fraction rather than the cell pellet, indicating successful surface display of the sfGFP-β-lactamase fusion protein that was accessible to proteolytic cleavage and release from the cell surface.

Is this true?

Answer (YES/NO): NO